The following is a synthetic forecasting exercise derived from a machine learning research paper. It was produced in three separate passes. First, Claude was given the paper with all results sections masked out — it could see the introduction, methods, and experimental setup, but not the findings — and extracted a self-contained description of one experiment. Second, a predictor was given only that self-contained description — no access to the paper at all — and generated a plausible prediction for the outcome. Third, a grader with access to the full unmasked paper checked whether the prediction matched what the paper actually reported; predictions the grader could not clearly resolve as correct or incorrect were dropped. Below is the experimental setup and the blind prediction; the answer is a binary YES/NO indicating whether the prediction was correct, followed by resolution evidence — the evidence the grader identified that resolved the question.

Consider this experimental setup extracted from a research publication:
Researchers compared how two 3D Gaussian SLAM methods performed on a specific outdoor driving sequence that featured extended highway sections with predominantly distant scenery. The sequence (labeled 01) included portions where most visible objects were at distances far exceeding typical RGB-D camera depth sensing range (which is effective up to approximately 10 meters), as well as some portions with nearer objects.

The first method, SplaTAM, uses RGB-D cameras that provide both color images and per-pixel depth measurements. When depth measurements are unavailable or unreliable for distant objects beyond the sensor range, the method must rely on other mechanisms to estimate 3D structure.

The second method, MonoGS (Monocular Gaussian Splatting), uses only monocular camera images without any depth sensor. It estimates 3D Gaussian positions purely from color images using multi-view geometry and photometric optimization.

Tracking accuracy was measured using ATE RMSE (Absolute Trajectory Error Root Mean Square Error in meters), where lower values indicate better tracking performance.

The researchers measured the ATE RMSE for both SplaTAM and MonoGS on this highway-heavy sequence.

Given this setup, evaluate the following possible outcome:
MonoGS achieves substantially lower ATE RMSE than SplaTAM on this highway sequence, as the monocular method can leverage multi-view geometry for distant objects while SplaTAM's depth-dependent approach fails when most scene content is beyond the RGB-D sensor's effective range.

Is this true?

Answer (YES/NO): YES